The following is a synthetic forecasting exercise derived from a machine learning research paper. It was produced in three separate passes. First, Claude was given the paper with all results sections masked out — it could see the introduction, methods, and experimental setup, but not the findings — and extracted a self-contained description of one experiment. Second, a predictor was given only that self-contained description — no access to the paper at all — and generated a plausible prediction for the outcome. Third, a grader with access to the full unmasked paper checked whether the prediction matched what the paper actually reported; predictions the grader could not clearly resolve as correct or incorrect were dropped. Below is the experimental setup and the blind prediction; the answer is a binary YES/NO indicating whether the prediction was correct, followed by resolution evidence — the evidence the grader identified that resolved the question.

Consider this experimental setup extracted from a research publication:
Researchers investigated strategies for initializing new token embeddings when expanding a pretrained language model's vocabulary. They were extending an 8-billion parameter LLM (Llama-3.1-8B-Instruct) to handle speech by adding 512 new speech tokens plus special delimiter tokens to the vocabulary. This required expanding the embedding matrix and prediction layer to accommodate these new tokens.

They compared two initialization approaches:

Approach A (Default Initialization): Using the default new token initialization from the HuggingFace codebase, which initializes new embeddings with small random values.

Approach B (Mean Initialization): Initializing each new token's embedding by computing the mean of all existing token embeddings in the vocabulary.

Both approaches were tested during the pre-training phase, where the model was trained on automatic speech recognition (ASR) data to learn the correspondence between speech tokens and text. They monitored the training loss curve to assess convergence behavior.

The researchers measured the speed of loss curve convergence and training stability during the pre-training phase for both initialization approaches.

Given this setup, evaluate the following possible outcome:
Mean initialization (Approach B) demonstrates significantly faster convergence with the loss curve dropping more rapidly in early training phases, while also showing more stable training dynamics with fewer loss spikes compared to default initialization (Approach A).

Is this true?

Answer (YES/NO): YES